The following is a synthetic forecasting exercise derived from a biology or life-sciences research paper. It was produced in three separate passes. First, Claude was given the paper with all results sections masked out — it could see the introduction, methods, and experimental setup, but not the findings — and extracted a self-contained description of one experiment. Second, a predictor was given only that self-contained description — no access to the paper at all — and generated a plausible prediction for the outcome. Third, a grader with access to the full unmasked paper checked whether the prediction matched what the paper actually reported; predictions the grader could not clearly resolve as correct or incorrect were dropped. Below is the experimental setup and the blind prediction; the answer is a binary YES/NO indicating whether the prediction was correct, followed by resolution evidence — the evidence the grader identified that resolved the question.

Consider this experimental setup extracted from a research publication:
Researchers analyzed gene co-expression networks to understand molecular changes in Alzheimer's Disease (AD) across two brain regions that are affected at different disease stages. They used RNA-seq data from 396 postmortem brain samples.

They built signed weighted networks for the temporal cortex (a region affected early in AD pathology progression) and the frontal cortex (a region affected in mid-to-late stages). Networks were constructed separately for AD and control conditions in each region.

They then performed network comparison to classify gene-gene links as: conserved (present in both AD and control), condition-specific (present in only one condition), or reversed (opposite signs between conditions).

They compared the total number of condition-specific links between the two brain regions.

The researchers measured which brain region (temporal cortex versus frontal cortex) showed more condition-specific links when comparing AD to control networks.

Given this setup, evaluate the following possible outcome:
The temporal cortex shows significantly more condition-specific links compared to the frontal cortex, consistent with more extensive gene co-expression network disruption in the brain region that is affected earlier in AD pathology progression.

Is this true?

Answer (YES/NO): YES